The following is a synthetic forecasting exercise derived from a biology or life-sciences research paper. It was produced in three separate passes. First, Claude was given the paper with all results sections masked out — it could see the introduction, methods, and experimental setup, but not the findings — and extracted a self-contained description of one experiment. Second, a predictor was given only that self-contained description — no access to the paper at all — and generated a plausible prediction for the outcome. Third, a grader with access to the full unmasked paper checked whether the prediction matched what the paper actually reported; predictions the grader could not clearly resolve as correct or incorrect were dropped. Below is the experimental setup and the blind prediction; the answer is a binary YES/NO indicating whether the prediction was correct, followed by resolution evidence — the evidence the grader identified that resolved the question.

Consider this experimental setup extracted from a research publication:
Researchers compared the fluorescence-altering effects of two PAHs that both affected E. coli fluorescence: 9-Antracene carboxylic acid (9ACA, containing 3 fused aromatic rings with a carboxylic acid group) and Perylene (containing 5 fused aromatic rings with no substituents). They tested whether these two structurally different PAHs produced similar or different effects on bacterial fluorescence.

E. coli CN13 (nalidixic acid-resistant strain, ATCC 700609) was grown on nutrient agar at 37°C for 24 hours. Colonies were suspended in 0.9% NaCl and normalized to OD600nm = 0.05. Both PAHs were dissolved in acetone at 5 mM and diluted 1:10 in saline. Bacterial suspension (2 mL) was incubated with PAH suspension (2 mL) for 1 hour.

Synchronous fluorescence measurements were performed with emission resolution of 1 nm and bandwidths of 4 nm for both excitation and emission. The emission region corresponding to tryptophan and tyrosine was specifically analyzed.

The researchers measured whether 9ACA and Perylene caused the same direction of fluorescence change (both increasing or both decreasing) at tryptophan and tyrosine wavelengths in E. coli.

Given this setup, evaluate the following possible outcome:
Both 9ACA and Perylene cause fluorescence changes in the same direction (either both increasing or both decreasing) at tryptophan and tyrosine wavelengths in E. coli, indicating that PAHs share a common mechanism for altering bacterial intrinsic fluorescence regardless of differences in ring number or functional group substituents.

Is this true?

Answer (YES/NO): YES